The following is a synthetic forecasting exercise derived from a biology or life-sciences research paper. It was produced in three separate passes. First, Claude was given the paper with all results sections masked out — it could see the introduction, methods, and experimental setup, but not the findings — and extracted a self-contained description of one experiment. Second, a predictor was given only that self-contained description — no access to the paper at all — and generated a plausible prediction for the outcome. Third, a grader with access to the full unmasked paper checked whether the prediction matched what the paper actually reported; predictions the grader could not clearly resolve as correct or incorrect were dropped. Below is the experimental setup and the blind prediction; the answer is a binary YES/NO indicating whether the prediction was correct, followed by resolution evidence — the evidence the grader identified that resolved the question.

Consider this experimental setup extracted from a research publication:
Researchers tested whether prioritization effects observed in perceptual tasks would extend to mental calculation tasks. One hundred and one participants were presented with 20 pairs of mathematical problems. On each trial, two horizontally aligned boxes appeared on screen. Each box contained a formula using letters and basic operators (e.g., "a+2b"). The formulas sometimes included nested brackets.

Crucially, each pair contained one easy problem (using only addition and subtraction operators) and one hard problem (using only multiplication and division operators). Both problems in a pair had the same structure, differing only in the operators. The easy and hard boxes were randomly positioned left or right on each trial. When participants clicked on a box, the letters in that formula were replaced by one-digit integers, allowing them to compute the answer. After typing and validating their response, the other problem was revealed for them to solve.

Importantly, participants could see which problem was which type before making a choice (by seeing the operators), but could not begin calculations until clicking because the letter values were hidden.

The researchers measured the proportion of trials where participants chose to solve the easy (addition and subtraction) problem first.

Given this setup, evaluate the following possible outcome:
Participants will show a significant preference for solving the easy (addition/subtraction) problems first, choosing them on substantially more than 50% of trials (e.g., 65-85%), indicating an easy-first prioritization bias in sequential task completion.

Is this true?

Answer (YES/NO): NO